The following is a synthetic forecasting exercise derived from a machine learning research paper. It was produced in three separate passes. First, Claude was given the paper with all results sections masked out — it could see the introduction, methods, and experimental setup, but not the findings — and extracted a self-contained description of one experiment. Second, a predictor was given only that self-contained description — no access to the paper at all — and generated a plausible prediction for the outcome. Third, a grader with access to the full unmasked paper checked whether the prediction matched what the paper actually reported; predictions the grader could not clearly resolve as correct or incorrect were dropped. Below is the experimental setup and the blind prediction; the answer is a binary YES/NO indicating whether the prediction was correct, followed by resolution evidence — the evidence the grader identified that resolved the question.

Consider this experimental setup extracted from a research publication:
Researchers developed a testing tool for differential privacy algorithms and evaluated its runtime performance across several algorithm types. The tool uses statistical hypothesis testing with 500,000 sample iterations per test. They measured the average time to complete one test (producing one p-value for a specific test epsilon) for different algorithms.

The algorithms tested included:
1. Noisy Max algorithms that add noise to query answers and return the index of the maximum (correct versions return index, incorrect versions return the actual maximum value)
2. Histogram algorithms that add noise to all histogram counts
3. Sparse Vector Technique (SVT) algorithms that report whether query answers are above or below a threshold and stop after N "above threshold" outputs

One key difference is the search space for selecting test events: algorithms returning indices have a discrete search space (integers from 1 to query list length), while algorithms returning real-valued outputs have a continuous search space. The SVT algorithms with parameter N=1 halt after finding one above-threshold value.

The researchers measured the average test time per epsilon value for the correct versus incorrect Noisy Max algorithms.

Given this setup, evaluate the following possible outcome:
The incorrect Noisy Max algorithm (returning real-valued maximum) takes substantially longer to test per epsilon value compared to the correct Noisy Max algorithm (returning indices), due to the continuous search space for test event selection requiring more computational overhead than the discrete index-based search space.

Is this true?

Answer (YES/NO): YES